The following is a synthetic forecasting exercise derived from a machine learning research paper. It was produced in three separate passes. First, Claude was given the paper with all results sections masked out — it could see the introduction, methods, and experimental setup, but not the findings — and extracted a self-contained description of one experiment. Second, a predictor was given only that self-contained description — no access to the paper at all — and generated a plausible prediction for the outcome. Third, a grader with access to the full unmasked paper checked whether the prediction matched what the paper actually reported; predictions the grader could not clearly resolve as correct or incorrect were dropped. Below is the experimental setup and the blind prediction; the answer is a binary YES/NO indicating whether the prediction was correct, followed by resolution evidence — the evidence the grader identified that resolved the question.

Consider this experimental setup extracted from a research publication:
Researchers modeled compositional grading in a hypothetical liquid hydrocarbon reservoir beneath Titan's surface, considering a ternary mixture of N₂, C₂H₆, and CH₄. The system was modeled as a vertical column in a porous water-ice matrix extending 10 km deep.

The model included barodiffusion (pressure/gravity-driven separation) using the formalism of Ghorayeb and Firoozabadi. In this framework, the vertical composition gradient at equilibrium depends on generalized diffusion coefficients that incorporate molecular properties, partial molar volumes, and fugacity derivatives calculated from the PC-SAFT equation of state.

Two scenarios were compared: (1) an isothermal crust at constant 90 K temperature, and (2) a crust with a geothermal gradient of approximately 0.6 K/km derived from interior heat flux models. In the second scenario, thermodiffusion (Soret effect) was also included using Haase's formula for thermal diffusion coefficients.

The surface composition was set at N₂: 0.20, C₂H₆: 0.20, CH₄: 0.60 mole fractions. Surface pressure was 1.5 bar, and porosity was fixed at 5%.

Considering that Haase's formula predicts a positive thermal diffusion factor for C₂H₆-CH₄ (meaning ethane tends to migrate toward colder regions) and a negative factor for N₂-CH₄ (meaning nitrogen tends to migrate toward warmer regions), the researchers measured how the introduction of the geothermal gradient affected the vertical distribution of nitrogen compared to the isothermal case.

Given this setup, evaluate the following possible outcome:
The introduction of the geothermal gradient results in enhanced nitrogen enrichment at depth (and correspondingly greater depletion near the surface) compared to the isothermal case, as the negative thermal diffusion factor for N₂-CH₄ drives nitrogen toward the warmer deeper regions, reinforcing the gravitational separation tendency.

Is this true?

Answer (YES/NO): YES